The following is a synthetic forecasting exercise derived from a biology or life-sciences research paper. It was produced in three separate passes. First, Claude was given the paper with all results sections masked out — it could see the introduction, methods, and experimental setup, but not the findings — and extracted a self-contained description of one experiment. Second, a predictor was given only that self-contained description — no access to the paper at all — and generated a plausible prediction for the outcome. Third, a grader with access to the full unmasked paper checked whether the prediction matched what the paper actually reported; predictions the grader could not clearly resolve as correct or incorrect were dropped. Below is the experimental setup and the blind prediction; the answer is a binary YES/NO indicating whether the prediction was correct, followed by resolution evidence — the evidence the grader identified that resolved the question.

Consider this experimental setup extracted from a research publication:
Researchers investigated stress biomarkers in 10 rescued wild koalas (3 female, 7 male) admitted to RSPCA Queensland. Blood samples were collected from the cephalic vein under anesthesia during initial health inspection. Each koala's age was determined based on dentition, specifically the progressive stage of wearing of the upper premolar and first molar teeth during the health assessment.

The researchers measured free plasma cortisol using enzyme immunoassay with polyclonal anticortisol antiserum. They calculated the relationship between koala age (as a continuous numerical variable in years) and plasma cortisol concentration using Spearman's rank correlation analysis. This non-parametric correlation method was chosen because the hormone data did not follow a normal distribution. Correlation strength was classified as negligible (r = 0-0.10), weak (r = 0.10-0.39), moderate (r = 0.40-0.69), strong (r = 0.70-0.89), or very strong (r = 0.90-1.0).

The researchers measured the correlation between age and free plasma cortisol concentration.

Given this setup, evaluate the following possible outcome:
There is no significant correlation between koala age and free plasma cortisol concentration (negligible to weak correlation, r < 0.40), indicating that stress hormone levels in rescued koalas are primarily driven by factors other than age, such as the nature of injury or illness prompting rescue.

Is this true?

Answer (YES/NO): YES